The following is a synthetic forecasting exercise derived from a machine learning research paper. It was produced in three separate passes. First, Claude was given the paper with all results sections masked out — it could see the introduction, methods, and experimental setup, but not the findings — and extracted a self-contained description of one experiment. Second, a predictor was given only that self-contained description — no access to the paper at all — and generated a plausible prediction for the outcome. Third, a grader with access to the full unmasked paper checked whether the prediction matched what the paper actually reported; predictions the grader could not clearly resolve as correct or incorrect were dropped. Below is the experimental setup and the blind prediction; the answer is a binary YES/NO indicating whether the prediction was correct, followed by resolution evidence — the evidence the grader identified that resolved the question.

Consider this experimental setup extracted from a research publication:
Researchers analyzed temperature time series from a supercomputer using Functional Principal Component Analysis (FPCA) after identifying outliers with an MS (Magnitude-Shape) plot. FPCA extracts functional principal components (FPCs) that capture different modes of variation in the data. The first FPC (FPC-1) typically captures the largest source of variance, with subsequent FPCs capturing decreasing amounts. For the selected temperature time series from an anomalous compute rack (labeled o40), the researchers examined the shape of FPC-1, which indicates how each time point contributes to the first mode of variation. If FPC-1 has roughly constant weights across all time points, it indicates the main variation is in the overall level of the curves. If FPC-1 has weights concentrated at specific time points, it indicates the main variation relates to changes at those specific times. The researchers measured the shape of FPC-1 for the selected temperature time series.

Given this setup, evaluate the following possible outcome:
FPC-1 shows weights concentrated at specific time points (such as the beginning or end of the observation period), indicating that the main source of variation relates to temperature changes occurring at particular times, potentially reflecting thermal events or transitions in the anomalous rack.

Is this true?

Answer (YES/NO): NO